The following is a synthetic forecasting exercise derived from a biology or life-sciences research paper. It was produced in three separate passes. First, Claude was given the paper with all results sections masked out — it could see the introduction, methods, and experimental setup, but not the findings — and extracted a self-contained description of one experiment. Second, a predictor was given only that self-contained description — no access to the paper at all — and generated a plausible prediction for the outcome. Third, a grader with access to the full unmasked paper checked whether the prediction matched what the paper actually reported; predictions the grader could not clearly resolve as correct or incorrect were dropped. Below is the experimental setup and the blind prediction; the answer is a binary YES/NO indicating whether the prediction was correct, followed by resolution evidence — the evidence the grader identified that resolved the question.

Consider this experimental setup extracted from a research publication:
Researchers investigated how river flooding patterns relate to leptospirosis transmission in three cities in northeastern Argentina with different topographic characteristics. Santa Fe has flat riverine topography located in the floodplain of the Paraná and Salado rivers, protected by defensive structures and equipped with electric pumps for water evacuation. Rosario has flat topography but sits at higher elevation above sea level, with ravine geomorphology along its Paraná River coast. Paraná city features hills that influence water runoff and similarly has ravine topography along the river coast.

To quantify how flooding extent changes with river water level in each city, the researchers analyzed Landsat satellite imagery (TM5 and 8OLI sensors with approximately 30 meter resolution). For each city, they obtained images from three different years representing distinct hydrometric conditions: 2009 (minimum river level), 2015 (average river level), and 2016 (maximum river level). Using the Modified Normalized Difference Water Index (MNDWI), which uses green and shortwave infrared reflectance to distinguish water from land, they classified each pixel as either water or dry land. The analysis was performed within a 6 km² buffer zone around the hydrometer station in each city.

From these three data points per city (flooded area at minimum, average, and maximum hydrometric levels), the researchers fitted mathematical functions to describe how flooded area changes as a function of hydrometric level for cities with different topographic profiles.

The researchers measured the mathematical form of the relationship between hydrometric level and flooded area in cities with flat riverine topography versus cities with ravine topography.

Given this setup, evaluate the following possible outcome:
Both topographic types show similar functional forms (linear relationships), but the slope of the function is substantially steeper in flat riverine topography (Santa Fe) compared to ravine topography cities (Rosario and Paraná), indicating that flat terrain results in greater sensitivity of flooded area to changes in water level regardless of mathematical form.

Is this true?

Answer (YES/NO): NO